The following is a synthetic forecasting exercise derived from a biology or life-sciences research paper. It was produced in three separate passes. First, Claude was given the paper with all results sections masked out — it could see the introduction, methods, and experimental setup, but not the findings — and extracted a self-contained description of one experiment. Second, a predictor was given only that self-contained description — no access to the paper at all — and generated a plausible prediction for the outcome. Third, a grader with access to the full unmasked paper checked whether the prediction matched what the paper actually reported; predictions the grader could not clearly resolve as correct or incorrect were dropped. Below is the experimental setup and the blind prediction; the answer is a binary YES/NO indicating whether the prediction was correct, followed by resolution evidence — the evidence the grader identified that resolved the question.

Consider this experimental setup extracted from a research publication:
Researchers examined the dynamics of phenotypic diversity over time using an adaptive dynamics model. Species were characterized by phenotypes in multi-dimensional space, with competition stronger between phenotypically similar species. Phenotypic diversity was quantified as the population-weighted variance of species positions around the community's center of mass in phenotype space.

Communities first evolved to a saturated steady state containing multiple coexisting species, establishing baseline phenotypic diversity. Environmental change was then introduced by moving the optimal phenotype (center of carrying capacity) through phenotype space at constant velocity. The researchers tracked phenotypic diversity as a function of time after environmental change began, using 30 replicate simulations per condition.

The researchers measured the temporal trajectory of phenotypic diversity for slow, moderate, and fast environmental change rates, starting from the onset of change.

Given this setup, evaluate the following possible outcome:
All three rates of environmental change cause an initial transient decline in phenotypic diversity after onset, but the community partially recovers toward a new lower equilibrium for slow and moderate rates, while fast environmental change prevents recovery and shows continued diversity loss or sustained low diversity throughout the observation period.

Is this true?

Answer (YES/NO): NO